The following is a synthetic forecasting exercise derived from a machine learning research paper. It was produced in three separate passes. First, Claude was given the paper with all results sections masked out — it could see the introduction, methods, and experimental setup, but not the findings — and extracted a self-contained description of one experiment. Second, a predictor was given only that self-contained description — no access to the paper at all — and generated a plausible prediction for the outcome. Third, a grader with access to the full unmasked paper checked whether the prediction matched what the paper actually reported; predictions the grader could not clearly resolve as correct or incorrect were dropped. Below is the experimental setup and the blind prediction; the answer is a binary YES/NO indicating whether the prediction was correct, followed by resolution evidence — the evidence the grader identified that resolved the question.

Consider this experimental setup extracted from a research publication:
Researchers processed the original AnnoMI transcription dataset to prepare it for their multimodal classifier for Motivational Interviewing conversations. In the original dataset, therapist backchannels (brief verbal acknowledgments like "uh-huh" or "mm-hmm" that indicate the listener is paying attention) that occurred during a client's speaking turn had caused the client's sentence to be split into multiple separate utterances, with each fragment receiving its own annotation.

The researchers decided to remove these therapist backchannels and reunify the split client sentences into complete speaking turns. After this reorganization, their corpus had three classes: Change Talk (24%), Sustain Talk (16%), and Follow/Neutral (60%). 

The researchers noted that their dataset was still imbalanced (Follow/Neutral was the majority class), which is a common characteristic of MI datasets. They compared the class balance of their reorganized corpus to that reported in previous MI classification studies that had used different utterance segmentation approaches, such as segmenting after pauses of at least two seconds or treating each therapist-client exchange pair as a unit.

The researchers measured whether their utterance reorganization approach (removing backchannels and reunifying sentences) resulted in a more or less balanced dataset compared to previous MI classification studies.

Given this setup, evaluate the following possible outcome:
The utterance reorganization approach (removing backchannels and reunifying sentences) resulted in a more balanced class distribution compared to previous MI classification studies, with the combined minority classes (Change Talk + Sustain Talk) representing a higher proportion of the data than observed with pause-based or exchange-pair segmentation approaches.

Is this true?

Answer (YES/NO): YES